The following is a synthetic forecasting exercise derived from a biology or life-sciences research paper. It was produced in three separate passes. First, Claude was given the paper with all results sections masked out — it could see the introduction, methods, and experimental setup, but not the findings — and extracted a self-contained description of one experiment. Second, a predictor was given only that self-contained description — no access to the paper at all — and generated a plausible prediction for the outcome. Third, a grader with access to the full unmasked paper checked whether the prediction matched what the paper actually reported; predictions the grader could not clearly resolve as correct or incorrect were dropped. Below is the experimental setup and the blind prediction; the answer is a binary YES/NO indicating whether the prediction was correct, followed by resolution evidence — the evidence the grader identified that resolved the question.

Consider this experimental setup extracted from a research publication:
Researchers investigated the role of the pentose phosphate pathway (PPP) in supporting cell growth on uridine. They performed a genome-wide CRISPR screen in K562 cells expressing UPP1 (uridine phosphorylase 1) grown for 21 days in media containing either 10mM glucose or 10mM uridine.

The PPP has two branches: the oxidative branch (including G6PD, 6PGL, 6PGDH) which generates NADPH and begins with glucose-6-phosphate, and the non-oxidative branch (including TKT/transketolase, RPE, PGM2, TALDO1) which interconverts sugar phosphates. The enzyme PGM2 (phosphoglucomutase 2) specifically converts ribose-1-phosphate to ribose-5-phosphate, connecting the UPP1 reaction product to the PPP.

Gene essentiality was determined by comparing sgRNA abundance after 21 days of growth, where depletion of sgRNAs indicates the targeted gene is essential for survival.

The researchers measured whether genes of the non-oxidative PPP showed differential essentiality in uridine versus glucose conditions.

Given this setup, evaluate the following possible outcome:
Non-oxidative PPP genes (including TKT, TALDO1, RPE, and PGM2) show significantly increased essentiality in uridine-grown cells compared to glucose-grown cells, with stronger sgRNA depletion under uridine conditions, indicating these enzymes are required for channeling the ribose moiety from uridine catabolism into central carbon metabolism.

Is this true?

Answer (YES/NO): YES